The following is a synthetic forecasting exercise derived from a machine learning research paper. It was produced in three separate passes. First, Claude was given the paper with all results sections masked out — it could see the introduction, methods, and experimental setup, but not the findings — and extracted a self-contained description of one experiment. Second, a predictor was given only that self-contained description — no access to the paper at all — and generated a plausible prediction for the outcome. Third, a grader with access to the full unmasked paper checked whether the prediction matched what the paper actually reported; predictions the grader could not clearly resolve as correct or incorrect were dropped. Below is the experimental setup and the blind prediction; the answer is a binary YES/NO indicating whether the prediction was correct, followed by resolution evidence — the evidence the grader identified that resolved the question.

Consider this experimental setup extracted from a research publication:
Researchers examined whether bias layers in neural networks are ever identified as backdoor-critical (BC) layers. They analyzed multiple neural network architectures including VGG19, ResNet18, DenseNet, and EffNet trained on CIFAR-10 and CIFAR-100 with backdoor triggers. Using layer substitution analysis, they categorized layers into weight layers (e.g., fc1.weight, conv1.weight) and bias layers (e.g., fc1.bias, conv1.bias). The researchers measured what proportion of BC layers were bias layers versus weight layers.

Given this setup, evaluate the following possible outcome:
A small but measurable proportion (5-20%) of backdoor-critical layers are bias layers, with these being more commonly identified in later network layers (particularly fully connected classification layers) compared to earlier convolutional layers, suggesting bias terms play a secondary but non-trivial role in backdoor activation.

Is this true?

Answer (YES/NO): NO